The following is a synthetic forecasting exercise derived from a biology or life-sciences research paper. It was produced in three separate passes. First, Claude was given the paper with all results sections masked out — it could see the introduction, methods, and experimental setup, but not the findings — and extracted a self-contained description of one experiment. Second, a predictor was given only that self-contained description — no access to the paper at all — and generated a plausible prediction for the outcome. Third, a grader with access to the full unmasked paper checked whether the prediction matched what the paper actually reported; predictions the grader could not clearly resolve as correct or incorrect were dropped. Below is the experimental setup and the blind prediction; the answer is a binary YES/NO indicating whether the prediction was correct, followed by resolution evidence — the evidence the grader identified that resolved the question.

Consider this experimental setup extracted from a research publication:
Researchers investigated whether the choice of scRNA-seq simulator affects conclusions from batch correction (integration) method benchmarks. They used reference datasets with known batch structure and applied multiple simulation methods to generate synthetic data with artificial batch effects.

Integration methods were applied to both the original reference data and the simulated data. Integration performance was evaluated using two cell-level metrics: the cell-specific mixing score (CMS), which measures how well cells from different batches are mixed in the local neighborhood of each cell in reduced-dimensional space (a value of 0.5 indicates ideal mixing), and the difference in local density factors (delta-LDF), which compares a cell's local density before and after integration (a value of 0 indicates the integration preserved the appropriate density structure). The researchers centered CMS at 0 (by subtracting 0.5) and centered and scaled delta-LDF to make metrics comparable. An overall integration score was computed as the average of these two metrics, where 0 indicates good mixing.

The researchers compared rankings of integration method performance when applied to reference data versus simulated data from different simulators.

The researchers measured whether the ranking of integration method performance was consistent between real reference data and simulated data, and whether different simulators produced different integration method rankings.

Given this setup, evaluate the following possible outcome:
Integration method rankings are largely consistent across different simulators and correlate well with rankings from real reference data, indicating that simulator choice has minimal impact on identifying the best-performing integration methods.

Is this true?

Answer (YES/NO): NO